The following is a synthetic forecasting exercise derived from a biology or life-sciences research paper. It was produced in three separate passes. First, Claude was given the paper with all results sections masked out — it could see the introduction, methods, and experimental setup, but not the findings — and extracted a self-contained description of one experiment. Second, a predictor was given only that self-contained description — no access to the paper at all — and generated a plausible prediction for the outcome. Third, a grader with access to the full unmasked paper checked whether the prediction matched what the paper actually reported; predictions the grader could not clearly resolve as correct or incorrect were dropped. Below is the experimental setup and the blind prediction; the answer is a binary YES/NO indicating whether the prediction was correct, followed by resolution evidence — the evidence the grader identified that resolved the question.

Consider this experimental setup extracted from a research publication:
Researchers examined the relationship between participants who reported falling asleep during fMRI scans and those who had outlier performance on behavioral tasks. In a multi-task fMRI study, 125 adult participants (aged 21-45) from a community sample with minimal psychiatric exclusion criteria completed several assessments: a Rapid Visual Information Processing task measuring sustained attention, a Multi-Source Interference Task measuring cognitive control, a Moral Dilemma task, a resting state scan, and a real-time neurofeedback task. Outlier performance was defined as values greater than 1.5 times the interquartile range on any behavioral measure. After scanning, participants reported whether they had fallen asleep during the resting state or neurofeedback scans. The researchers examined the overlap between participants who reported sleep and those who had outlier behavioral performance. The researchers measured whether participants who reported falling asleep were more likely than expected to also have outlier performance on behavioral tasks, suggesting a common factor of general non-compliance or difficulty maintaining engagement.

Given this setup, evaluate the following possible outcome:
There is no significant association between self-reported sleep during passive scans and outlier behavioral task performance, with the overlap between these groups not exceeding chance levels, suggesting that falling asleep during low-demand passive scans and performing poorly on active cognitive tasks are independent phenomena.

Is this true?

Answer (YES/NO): NO